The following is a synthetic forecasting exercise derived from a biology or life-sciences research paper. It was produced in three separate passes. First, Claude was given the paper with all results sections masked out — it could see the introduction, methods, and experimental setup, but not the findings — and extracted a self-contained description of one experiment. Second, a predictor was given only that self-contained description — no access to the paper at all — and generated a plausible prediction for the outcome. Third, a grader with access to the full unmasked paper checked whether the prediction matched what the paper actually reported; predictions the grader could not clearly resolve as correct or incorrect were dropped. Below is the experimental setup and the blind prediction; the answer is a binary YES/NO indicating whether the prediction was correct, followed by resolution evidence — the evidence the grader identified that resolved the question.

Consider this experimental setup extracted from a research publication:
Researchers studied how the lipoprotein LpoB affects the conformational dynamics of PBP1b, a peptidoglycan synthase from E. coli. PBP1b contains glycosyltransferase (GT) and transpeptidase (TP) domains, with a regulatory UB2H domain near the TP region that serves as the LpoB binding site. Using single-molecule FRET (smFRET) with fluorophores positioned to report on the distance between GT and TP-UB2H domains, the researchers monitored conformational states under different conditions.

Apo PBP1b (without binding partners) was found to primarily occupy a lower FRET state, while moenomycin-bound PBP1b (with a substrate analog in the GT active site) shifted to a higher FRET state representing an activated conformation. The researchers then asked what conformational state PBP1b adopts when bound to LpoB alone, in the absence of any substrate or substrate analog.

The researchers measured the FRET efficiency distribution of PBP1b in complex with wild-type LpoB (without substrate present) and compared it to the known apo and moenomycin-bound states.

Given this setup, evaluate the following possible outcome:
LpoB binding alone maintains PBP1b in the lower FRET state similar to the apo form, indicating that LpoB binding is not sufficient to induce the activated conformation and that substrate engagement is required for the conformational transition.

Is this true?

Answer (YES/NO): NO